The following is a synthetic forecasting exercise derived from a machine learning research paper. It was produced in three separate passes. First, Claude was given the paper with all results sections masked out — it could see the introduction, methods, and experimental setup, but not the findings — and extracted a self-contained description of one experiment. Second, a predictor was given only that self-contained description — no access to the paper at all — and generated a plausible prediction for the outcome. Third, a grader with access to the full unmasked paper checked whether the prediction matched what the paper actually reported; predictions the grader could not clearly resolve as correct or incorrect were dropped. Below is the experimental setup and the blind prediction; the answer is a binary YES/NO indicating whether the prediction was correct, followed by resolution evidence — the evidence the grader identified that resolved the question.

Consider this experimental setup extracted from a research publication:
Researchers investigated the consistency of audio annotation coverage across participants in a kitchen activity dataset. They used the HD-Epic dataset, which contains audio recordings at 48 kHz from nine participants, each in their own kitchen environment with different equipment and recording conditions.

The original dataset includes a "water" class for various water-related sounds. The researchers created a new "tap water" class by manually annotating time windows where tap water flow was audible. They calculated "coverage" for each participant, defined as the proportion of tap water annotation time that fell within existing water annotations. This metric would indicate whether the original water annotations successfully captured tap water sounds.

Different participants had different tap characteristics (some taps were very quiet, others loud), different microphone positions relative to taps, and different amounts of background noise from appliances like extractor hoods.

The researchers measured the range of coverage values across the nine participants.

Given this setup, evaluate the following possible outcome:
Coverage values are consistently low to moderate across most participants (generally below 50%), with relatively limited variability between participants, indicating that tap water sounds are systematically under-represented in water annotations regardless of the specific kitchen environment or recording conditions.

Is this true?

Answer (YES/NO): NO